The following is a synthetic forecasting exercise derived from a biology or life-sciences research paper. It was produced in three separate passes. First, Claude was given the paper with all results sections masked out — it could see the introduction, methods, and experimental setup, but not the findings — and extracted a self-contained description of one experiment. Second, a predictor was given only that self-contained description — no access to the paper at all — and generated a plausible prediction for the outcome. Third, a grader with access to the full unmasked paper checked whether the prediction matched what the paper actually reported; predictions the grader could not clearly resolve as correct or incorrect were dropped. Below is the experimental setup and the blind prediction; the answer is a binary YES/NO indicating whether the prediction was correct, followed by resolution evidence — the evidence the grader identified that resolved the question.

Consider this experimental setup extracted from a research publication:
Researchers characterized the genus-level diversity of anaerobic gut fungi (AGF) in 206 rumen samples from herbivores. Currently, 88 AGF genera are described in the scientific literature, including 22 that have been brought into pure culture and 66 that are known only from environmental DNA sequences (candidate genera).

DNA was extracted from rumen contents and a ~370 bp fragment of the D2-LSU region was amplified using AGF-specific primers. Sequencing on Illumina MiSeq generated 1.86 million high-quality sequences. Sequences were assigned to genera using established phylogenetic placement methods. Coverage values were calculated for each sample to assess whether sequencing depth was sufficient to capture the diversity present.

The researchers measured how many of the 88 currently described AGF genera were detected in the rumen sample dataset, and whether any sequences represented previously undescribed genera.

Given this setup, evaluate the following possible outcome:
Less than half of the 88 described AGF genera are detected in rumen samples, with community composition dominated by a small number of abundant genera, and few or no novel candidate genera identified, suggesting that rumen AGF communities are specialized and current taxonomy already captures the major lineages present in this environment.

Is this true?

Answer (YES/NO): NO